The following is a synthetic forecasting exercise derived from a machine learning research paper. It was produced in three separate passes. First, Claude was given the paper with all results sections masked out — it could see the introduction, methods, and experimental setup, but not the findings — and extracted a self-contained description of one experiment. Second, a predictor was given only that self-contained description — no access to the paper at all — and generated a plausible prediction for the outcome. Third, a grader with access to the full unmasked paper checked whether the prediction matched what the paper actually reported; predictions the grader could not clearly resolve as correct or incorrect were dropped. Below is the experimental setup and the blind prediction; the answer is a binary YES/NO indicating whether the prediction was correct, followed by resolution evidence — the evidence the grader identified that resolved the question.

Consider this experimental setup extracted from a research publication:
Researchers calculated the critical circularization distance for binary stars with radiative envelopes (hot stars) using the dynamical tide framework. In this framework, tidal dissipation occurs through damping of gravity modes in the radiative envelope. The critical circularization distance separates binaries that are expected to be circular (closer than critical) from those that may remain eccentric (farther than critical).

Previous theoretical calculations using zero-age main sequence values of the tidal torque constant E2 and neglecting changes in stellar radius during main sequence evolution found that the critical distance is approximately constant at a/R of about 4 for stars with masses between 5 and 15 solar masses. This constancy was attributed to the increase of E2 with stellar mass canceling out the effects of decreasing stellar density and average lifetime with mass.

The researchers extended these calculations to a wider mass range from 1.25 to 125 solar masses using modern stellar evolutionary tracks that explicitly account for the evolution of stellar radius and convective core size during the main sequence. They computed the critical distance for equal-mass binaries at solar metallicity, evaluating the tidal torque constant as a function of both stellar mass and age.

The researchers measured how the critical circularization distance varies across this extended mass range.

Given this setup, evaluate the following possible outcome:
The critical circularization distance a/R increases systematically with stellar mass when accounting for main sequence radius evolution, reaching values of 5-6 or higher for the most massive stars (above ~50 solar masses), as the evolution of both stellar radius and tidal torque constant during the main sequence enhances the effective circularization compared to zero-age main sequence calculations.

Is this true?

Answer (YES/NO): NO